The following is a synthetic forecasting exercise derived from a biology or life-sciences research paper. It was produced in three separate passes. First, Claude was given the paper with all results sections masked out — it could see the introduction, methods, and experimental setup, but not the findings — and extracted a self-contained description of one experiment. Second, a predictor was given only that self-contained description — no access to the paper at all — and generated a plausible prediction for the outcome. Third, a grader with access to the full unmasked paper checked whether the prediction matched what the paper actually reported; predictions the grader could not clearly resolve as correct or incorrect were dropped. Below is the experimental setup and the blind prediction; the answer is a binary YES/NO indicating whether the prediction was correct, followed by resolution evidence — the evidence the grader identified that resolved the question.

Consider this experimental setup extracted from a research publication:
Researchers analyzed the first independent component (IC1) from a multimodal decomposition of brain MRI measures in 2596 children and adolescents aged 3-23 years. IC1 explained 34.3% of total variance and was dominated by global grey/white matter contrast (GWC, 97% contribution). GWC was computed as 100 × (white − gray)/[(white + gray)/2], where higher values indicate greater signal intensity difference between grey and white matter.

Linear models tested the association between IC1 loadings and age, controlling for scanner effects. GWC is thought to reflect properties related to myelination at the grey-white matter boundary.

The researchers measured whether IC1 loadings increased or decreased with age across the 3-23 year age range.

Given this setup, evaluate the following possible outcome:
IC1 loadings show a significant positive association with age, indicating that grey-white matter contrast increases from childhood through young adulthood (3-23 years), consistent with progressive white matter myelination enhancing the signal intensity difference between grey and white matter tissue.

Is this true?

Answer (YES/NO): NO